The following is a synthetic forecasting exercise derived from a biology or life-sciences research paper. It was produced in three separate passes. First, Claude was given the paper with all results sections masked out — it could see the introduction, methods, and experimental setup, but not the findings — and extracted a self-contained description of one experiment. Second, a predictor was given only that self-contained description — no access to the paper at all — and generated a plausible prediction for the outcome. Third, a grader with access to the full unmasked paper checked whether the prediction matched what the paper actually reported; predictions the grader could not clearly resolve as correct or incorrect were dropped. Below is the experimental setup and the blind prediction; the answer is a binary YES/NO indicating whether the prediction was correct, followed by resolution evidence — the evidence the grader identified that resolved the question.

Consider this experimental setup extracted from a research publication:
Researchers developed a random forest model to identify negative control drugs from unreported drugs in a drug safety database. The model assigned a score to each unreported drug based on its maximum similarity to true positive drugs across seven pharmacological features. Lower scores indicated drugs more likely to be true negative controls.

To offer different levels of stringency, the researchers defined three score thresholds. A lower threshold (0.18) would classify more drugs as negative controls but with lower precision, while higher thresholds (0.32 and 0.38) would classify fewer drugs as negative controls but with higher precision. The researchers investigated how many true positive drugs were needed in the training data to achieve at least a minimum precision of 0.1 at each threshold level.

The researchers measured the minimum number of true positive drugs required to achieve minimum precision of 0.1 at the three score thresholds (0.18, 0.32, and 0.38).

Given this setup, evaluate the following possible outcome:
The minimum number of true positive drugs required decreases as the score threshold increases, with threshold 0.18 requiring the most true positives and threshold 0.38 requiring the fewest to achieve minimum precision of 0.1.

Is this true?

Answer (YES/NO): NO